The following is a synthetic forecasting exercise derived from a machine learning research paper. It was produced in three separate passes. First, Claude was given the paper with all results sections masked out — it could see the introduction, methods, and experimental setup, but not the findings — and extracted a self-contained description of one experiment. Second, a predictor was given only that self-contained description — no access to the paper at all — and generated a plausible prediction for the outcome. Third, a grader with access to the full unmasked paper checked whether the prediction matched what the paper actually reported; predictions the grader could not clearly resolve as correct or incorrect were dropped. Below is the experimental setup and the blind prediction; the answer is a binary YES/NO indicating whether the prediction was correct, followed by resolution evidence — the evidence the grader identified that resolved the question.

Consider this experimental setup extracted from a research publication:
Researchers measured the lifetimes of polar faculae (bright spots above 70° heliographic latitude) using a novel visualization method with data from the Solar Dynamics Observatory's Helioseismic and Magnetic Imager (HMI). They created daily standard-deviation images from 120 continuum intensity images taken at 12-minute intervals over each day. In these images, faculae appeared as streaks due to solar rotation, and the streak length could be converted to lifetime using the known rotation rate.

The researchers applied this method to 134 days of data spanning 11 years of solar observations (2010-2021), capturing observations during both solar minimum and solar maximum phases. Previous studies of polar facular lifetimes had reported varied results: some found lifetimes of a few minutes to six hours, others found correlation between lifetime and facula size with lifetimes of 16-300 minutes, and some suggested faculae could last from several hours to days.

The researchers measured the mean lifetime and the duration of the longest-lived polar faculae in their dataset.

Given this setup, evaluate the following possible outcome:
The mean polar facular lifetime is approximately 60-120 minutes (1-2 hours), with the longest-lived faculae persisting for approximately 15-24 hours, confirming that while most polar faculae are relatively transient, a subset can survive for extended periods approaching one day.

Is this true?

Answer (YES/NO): NO